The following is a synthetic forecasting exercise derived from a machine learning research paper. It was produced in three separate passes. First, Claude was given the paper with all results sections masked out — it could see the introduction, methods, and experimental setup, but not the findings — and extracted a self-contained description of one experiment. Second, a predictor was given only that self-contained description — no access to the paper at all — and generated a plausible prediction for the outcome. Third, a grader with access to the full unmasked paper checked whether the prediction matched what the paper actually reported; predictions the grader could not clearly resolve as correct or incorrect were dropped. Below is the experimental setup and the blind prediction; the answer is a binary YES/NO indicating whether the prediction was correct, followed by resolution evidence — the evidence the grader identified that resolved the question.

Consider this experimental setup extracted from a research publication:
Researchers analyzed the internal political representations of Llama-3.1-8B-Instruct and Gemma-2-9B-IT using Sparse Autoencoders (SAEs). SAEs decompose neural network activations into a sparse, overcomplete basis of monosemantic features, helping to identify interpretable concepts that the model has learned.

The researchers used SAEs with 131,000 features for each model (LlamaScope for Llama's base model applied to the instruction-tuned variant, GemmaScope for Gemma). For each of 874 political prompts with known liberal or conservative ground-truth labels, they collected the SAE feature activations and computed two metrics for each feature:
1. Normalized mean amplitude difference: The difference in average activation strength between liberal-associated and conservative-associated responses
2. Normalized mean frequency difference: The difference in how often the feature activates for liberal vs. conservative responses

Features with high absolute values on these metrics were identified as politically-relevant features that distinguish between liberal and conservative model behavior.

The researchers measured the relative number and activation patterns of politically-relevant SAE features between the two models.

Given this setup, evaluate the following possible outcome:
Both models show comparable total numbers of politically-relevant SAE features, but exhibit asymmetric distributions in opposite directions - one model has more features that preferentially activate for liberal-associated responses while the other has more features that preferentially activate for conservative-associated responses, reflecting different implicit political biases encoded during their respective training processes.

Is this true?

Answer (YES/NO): NO